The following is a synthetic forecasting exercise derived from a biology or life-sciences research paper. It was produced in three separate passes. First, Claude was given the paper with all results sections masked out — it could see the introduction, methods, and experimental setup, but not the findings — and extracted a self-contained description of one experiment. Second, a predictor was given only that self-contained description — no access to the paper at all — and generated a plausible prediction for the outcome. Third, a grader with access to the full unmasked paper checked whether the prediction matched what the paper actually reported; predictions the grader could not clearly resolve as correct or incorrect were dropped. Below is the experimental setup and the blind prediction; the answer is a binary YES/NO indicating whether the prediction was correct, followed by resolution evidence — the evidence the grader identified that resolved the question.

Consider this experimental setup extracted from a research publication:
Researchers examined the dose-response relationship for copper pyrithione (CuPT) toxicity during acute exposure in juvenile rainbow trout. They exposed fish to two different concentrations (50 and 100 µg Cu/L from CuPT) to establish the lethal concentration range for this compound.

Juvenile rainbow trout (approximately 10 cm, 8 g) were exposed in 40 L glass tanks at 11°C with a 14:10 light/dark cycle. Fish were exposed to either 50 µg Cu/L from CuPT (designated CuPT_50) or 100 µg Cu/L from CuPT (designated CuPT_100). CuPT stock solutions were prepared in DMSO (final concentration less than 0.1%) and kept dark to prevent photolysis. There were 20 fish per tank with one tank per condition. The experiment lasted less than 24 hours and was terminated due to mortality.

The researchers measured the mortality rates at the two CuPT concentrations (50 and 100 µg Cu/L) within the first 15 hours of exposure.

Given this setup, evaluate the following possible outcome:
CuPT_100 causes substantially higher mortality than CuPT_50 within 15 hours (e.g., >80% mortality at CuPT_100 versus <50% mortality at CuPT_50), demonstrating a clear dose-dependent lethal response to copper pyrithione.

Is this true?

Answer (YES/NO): YES